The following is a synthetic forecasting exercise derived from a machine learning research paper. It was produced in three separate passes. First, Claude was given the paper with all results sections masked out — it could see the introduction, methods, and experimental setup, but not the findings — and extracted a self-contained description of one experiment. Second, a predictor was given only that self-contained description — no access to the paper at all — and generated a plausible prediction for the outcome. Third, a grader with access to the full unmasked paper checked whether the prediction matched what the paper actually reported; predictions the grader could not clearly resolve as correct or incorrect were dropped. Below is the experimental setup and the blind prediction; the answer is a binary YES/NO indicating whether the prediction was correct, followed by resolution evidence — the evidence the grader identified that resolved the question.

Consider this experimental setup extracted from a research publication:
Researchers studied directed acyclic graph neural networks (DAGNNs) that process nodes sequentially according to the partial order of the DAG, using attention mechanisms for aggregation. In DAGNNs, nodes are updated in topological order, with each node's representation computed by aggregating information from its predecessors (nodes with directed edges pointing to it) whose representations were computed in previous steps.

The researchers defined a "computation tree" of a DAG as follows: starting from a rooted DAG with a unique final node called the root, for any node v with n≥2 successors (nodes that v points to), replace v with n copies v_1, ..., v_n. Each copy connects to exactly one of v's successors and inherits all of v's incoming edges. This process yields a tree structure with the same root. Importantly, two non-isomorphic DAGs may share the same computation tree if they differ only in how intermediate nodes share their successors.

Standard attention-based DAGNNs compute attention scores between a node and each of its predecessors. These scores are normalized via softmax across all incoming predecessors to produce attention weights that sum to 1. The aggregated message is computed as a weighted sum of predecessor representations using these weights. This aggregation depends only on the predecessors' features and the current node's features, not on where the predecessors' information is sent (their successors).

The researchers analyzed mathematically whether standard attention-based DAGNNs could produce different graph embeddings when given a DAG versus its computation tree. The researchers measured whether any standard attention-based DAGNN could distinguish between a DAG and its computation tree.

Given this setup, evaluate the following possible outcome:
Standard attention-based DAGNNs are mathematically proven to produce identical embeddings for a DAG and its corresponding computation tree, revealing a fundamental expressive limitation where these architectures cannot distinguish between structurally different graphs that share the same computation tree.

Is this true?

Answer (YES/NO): YES